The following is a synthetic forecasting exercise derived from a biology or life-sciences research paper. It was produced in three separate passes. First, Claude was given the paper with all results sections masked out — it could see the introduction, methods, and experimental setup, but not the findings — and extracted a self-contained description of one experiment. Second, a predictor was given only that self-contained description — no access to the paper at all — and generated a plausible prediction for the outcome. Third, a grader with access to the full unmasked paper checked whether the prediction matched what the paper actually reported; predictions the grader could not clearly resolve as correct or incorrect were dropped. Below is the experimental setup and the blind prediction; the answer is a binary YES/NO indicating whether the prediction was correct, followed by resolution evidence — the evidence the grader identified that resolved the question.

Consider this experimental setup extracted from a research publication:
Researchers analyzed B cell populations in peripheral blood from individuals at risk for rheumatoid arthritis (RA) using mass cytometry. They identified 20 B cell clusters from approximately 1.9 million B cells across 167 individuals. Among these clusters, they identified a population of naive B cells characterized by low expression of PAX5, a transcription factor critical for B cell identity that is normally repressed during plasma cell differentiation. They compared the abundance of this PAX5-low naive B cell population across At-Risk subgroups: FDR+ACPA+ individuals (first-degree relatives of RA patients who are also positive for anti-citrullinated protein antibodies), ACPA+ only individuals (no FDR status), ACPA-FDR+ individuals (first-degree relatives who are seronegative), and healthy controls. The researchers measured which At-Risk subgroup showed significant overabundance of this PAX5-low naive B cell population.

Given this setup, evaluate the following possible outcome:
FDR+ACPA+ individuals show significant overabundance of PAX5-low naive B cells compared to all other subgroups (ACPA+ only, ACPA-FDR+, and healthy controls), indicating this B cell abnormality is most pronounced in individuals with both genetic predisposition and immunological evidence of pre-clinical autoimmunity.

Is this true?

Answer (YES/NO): YES